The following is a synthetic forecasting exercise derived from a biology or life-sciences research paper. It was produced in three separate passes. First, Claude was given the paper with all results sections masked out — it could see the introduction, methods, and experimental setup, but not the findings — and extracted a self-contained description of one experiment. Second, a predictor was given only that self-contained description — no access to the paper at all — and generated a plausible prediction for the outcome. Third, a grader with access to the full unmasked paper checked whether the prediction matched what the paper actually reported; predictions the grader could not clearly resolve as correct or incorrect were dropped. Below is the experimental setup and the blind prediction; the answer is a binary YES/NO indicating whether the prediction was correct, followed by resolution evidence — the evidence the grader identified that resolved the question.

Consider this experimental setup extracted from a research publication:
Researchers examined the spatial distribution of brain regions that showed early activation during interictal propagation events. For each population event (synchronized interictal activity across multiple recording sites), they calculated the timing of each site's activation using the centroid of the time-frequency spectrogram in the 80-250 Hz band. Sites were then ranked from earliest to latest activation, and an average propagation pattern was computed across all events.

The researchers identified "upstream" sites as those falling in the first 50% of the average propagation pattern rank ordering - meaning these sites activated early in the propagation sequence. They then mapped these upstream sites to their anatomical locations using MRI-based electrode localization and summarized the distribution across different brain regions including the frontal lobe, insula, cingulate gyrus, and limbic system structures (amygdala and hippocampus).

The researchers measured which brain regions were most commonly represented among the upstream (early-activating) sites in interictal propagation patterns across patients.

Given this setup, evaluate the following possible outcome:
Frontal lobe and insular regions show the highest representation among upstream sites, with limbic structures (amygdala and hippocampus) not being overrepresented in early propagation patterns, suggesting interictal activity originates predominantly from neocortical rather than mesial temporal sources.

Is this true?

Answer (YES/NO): NO